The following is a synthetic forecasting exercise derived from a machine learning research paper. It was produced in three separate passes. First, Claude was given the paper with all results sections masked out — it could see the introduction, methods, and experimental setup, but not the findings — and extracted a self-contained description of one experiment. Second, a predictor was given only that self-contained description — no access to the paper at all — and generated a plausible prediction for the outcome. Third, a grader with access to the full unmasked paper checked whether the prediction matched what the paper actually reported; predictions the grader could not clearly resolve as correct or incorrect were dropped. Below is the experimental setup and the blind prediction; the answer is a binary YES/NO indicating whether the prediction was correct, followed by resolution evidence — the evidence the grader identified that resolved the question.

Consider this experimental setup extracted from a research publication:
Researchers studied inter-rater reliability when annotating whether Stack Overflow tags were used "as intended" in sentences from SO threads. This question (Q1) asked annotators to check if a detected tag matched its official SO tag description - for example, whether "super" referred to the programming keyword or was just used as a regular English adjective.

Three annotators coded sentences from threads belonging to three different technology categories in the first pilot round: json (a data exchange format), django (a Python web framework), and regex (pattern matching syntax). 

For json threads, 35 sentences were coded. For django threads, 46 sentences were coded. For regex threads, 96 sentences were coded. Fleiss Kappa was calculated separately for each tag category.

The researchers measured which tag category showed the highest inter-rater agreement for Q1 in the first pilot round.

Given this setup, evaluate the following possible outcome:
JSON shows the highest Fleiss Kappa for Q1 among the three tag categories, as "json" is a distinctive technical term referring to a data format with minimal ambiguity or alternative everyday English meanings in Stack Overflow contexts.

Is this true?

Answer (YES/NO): YES